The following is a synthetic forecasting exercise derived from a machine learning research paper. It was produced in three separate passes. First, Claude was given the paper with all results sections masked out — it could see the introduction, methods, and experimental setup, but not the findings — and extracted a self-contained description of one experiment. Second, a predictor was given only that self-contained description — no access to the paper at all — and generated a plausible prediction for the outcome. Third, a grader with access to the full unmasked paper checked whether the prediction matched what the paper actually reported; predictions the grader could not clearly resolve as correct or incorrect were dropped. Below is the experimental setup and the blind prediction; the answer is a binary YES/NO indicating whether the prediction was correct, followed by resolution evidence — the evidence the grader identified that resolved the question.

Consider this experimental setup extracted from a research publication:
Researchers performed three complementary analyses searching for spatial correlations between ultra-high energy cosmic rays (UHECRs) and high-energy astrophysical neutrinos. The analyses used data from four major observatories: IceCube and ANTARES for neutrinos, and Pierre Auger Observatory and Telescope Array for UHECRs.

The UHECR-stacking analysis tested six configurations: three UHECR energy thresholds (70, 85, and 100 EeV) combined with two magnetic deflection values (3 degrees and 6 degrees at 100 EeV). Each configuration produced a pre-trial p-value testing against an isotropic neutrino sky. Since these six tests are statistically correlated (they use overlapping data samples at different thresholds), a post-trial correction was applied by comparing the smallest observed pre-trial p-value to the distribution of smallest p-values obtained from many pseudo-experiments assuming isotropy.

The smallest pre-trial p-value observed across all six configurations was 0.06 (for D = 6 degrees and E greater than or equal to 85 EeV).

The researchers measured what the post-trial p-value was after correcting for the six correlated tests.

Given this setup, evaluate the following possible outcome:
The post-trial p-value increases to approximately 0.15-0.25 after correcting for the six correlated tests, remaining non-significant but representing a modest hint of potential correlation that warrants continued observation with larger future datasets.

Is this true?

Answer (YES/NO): NO